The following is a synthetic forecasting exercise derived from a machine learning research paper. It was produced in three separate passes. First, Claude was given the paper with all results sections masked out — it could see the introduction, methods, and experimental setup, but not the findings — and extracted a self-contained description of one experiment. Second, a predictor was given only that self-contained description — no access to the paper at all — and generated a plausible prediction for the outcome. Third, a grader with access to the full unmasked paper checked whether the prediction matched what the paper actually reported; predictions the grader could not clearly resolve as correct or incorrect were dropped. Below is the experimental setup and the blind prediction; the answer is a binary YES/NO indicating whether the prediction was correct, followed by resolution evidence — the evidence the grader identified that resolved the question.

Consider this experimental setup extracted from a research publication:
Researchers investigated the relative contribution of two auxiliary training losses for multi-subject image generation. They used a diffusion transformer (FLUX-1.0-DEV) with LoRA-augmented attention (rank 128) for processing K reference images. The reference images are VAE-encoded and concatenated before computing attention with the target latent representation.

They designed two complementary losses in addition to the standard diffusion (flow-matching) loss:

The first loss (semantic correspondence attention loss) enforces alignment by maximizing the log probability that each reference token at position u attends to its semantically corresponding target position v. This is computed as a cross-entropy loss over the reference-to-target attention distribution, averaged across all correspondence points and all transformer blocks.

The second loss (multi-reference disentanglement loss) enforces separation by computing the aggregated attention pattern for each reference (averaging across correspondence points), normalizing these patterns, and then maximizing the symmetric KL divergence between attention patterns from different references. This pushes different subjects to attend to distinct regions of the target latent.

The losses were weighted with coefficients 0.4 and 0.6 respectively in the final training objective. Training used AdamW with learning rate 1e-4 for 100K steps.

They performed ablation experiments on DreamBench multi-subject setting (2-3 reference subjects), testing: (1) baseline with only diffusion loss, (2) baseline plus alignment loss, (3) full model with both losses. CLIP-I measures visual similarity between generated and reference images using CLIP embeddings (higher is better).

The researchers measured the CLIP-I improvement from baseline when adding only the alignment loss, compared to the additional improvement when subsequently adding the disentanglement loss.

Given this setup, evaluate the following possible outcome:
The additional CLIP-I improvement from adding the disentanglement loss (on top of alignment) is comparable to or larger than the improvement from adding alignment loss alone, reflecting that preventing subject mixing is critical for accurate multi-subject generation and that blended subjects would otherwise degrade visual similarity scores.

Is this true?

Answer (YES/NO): NO